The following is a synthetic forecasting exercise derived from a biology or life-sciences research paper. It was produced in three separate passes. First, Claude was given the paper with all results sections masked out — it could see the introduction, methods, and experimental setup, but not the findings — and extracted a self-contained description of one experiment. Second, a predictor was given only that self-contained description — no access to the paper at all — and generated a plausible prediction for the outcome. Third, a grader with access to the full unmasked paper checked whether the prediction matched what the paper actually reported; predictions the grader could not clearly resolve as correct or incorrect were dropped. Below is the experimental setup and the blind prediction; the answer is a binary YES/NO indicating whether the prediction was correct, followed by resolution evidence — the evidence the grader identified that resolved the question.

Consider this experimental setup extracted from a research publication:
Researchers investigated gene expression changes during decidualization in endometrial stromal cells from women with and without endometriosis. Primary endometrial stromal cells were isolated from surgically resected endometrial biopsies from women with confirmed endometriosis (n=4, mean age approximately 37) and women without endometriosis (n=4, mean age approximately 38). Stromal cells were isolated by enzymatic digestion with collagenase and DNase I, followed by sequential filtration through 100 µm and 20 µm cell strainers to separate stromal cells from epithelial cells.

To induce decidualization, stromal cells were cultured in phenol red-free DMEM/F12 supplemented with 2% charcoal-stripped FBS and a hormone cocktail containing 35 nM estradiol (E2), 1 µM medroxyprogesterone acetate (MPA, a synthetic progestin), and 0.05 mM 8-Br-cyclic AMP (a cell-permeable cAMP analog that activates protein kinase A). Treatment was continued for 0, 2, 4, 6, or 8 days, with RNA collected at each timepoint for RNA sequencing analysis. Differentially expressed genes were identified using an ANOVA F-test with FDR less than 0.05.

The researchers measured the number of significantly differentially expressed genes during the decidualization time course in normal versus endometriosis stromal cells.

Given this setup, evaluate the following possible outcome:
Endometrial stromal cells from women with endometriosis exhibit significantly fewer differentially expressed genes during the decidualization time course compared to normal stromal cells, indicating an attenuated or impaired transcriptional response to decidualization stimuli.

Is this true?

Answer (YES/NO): NO